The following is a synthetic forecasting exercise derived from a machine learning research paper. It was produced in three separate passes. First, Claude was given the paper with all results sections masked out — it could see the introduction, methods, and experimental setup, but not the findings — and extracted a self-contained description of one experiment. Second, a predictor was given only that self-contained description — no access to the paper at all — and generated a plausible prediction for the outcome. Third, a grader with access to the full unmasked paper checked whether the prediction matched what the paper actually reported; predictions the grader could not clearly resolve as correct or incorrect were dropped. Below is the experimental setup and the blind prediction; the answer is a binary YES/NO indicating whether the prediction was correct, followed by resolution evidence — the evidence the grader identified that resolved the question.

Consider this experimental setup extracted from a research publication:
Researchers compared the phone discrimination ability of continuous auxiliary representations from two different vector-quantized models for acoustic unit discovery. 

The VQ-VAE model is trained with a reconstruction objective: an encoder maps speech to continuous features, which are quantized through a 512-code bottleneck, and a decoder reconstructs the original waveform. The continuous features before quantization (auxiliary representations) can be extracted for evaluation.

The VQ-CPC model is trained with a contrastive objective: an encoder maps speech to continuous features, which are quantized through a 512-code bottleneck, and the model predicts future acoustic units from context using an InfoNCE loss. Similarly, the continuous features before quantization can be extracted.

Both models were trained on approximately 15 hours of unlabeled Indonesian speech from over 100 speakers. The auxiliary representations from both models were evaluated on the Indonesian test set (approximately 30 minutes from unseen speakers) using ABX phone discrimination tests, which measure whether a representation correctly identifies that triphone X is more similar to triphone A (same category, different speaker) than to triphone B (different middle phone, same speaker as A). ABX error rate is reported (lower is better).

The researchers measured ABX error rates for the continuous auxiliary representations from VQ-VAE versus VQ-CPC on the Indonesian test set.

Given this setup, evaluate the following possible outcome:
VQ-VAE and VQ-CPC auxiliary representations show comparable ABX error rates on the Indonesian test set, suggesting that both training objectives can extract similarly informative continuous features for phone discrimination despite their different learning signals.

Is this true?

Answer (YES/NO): NO